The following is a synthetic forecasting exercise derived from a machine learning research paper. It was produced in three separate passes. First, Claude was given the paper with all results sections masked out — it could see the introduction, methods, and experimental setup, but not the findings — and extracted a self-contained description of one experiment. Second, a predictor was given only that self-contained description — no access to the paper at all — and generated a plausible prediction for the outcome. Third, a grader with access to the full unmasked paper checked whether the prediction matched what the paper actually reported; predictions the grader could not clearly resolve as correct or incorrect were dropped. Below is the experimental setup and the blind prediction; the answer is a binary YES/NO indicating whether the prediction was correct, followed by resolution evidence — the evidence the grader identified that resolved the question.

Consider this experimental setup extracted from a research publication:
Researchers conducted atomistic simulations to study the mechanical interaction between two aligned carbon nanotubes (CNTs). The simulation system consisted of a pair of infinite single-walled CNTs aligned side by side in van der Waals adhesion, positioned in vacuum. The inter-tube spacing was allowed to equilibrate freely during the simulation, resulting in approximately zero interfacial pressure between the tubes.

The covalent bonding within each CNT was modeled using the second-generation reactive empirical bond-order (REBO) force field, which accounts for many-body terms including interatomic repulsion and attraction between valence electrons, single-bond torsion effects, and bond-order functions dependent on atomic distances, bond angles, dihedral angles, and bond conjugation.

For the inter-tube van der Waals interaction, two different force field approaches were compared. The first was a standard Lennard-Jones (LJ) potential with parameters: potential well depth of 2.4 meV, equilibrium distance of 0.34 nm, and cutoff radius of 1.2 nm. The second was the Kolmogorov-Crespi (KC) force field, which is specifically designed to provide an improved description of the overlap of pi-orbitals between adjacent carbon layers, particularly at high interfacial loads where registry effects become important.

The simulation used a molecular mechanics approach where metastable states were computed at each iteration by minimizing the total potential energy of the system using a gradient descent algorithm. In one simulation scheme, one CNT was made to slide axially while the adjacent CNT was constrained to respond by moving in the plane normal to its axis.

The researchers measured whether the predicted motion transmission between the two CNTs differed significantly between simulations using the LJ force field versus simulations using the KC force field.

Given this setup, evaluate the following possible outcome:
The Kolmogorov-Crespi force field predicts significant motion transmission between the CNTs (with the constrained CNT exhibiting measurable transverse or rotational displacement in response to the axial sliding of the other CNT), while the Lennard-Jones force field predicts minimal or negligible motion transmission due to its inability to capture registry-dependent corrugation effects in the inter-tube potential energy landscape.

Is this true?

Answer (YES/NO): NO